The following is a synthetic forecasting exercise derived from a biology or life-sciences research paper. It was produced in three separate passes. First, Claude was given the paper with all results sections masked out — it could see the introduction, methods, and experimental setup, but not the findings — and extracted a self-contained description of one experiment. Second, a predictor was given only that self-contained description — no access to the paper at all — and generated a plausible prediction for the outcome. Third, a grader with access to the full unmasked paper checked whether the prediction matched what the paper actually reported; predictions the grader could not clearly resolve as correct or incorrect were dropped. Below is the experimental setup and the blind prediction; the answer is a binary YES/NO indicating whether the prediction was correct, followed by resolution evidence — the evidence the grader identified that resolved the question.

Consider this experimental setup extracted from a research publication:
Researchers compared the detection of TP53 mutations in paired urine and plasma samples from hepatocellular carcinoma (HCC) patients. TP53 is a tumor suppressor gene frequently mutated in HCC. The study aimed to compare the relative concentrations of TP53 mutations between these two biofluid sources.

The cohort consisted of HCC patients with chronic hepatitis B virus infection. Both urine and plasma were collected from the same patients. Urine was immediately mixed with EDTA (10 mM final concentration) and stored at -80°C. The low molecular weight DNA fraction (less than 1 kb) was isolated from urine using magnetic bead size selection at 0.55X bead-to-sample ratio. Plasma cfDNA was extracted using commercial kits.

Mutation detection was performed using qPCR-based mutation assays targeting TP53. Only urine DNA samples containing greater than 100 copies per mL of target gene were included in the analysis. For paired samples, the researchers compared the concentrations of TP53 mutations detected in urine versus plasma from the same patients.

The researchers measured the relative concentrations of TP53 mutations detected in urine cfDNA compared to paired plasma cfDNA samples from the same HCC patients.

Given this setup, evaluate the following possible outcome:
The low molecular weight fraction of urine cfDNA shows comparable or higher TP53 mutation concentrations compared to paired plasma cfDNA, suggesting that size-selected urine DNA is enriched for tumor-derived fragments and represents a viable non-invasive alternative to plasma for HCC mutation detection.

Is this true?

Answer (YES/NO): YES